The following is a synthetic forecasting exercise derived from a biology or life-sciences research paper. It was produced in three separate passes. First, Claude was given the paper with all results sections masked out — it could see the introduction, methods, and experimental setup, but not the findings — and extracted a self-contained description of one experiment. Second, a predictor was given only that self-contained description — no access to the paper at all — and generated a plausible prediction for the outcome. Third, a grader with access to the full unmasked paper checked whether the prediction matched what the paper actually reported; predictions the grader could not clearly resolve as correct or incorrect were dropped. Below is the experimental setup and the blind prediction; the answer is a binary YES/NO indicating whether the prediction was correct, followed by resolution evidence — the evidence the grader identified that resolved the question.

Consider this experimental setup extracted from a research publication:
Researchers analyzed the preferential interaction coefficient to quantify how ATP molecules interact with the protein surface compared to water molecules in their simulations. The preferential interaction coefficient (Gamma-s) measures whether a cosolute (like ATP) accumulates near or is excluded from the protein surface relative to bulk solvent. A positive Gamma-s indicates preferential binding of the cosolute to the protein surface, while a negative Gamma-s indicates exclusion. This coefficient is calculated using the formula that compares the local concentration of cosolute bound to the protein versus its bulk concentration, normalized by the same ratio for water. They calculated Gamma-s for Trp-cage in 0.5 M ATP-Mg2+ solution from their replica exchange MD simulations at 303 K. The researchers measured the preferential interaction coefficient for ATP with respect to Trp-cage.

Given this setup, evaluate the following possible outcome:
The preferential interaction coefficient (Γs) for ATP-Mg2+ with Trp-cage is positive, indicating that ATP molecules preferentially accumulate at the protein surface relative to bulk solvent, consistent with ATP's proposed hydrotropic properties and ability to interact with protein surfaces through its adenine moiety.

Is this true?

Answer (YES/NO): YES